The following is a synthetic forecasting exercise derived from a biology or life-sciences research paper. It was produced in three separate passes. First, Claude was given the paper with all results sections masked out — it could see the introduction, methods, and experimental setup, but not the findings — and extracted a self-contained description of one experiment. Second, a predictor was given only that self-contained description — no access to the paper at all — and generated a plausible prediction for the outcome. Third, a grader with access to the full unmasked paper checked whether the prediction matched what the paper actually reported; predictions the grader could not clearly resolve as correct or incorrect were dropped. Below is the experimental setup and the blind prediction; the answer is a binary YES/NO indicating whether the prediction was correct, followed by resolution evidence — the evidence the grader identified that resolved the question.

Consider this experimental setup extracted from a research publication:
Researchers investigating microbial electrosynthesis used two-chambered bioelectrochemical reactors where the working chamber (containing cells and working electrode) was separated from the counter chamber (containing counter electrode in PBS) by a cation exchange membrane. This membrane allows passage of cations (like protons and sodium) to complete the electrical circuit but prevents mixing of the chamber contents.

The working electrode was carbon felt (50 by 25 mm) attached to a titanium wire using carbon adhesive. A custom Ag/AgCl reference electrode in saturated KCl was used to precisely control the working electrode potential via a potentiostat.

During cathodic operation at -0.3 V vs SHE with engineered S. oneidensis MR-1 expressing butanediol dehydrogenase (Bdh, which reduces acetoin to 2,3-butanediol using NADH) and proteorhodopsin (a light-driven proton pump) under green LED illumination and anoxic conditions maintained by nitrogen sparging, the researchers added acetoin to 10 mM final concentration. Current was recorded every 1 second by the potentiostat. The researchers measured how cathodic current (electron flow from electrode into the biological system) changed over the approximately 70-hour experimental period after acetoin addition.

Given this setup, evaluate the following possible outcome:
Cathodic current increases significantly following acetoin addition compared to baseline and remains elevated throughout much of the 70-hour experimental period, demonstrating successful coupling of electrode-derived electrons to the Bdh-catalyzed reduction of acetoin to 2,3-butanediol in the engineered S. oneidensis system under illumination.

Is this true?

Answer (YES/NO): YES